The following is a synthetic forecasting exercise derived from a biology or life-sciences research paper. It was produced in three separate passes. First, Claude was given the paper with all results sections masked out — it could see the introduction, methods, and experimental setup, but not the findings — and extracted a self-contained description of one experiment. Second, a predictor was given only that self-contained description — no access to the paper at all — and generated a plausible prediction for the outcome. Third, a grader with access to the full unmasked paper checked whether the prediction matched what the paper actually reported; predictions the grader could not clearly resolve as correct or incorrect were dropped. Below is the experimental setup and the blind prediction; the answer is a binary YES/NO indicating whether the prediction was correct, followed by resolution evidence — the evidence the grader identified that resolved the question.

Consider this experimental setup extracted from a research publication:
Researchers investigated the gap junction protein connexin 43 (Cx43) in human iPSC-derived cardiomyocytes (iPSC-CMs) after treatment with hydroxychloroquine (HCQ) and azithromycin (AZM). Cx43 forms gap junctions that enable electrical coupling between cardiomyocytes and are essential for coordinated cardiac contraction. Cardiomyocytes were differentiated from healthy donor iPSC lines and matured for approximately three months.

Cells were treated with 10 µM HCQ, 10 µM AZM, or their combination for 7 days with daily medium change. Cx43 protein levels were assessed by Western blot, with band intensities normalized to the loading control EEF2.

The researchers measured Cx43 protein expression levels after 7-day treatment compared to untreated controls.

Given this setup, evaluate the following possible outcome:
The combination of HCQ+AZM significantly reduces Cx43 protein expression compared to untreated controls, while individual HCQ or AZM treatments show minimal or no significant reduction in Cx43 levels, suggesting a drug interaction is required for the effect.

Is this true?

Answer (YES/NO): NO